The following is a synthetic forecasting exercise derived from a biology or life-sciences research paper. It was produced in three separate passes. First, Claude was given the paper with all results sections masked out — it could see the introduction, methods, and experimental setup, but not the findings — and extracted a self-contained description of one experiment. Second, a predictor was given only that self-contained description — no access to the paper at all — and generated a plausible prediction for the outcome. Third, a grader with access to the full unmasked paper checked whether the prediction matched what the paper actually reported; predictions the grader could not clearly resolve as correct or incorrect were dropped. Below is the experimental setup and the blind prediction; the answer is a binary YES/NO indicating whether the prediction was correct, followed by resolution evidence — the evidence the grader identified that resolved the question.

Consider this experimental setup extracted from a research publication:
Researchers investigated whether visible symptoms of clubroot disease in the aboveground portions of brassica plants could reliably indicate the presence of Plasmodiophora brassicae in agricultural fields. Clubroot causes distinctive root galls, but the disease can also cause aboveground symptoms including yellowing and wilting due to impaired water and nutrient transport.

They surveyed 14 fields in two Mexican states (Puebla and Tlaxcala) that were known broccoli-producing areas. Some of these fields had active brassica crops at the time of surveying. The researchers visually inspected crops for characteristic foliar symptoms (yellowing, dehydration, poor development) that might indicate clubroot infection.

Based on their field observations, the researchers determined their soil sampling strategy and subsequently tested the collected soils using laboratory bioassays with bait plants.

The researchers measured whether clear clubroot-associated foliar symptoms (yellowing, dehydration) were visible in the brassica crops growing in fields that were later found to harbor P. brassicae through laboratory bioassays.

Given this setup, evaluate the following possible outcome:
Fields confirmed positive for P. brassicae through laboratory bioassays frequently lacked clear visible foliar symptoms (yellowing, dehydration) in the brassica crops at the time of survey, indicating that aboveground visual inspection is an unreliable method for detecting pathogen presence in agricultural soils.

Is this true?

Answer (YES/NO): YES